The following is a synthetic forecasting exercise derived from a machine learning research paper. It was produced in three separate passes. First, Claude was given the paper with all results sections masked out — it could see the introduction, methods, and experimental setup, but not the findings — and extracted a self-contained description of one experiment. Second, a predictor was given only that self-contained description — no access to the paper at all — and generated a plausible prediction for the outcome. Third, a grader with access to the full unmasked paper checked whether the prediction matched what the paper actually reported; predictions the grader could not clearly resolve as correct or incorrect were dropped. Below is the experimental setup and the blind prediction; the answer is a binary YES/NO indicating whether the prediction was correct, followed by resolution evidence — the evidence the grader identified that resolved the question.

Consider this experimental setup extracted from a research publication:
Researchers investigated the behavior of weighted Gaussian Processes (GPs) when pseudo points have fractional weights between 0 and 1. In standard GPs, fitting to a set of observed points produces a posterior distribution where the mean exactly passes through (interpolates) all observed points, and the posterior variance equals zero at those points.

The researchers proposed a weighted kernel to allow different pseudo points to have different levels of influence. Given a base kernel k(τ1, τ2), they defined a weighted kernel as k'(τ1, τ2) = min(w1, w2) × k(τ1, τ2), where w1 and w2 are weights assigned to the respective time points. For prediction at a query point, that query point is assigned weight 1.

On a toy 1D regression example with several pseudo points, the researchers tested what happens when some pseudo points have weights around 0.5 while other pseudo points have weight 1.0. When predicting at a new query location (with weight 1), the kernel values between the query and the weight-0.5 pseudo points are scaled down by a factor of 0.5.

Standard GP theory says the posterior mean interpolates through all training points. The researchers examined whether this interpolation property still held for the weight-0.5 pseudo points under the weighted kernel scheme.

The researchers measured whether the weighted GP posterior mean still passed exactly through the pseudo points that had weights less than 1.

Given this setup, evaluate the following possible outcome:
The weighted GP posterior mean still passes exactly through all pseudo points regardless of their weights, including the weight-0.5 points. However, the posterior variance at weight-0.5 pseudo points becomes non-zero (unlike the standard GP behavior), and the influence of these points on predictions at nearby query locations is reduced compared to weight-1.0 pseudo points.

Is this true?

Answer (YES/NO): NO